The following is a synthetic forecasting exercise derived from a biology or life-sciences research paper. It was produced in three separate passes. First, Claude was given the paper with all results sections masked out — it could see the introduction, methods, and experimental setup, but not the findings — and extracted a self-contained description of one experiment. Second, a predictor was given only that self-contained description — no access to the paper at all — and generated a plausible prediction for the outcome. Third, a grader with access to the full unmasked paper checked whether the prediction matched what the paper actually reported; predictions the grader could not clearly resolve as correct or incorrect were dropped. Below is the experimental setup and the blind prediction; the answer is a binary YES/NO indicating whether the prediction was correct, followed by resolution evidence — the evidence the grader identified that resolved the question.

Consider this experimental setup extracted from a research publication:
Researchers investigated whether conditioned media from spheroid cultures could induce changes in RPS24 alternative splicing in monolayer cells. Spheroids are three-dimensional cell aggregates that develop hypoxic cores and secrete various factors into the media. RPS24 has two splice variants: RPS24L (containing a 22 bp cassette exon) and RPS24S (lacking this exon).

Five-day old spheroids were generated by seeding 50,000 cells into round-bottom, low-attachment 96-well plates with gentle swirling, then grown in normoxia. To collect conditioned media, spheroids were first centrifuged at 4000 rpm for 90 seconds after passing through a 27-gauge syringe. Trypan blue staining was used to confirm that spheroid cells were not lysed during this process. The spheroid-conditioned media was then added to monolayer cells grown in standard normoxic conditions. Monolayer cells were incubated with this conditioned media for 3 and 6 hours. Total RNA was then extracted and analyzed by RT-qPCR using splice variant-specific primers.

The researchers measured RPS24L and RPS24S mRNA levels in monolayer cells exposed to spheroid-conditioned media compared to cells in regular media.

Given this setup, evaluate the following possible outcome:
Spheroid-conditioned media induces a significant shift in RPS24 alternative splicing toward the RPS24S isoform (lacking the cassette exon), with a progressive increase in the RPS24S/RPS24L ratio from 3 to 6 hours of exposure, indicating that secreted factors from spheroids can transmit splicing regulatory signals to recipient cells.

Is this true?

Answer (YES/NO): NO